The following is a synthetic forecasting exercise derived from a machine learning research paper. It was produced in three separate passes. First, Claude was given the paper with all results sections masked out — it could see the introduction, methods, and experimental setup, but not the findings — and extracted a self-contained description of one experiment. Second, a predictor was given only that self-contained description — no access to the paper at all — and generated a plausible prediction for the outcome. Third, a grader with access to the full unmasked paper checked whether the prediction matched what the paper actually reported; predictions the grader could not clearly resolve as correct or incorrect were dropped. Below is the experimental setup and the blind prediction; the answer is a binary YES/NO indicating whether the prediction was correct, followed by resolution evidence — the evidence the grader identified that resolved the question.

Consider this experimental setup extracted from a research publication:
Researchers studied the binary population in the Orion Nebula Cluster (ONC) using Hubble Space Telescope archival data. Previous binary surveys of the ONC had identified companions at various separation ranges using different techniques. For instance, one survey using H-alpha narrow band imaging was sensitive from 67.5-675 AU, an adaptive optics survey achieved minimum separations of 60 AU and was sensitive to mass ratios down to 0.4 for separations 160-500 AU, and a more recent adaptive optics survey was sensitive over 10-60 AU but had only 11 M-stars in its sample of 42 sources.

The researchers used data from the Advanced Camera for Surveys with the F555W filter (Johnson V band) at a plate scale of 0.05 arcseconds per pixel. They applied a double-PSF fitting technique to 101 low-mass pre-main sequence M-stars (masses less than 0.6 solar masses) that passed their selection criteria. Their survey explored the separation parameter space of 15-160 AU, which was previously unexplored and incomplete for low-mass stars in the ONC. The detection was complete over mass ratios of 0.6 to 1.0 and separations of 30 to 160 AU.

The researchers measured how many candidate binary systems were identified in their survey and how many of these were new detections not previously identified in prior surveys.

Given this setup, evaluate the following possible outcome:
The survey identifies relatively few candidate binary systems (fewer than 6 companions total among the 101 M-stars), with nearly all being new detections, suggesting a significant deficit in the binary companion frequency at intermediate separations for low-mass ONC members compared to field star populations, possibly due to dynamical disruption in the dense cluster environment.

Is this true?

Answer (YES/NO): NO